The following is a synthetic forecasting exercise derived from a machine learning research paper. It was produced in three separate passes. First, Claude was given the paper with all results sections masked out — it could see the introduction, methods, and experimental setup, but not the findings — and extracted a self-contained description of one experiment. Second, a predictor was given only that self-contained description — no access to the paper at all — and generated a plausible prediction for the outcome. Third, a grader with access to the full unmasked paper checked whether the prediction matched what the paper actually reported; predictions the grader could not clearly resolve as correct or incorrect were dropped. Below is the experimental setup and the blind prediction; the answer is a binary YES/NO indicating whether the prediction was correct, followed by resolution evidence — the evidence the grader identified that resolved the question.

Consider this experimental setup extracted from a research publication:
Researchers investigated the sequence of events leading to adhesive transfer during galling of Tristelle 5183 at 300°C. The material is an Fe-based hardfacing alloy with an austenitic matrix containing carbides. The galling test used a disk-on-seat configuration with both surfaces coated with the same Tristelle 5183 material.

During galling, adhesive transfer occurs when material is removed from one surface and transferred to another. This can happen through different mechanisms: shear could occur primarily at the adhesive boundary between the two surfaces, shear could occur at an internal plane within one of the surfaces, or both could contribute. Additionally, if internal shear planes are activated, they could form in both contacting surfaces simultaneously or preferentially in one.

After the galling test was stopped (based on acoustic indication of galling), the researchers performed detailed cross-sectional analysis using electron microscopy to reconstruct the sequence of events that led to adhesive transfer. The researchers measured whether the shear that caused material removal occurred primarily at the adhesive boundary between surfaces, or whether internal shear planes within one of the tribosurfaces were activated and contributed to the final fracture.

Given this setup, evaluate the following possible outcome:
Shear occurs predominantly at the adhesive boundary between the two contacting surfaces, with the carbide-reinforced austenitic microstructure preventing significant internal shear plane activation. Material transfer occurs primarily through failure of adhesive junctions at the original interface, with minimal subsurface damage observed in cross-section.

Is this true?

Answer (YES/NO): NO